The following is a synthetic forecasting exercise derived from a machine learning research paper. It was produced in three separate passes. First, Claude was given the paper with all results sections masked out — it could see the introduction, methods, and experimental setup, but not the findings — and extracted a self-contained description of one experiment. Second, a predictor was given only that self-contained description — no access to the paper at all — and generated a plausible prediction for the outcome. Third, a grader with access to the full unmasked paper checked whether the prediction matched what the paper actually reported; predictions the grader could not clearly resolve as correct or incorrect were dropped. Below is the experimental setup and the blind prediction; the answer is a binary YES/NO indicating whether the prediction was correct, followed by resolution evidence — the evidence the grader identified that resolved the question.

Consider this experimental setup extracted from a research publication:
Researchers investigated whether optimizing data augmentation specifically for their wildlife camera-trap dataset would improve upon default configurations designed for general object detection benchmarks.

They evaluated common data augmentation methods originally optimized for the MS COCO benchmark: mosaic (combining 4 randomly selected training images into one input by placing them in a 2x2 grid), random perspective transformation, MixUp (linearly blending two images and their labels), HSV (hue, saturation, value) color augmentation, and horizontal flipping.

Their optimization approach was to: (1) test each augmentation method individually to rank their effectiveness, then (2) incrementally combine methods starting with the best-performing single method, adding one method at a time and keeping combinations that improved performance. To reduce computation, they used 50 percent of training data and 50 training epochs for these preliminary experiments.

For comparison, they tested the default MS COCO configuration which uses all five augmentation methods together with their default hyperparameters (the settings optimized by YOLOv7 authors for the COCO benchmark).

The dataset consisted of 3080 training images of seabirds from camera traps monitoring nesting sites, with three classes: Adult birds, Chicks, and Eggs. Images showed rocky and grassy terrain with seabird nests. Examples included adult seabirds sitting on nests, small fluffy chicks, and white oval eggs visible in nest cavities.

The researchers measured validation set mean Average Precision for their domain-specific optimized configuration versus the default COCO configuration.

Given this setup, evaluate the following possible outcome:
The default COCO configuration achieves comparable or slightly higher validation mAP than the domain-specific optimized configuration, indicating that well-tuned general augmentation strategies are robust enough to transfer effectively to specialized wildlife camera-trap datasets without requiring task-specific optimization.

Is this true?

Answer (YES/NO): YES